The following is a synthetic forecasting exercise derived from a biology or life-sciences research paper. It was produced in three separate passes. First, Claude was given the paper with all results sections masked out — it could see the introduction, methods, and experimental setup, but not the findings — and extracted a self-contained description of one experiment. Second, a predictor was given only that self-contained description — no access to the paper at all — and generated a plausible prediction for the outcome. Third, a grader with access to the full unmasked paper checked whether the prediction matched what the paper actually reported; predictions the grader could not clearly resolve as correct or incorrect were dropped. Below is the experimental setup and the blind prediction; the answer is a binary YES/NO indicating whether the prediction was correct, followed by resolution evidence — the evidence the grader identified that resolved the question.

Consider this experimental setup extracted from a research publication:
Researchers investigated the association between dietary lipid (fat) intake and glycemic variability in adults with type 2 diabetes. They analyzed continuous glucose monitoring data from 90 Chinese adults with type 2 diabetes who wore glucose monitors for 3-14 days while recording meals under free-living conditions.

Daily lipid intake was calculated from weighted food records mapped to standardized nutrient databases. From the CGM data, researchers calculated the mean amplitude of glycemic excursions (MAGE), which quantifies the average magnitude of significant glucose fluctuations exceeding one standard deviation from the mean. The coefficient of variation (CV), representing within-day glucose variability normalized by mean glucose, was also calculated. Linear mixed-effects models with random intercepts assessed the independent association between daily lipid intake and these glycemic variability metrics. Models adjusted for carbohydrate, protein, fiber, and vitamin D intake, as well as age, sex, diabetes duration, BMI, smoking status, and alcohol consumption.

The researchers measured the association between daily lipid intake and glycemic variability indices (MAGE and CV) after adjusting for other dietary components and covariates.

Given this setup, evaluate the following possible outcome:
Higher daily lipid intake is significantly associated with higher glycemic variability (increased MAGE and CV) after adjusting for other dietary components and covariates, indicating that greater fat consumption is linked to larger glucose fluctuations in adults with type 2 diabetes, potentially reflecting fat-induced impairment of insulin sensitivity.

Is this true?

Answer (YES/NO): NO